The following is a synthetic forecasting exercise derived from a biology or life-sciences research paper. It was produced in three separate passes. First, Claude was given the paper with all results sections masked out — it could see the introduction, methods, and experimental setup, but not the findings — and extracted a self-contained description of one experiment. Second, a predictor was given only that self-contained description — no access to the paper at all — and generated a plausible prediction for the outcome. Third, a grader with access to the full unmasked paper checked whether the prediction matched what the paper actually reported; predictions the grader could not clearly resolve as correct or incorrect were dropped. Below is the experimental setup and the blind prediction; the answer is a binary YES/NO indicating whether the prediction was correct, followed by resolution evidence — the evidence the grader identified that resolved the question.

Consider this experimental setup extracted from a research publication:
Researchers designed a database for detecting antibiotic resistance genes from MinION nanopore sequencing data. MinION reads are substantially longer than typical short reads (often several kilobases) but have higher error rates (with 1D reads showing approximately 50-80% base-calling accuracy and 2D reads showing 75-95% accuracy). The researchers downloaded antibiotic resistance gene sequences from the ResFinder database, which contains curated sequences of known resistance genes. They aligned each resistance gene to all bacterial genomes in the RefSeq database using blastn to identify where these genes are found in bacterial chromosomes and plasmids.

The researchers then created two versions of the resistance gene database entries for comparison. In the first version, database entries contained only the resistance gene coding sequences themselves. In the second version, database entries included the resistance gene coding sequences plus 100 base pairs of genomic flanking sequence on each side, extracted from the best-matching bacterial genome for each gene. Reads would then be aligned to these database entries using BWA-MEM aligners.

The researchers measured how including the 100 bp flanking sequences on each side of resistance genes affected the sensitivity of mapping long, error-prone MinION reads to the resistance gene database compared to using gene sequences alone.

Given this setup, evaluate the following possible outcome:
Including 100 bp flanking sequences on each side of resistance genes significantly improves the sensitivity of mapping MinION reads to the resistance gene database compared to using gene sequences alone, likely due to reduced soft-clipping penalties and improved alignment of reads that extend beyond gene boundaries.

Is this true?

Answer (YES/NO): YES